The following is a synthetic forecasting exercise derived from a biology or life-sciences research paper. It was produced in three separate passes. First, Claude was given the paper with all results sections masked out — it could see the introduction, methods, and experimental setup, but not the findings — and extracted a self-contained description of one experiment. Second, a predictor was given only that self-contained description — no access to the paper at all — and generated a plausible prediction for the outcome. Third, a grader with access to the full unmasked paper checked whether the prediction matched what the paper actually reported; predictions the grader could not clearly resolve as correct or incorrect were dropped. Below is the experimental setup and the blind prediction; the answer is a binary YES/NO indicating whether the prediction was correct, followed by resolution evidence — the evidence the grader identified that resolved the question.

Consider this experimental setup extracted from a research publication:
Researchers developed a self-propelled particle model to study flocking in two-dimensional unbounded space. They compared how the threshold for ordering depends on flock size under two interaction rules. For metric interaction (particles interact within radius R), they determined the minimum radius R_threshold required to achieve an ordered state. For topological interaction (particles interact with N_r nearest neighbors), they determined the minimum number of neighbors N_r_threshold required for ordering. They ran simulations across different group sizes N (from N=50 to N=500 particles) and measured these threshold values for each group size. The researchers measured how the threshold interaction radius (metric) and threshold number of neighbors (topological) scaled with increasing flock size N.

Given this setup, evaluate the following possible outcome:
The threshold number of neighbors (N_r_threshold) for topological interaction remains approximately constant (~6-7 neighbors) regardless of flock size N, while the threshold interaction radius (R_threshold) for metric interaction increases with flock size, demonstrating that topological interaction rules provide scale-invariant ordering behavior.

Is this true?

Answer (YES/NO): NO